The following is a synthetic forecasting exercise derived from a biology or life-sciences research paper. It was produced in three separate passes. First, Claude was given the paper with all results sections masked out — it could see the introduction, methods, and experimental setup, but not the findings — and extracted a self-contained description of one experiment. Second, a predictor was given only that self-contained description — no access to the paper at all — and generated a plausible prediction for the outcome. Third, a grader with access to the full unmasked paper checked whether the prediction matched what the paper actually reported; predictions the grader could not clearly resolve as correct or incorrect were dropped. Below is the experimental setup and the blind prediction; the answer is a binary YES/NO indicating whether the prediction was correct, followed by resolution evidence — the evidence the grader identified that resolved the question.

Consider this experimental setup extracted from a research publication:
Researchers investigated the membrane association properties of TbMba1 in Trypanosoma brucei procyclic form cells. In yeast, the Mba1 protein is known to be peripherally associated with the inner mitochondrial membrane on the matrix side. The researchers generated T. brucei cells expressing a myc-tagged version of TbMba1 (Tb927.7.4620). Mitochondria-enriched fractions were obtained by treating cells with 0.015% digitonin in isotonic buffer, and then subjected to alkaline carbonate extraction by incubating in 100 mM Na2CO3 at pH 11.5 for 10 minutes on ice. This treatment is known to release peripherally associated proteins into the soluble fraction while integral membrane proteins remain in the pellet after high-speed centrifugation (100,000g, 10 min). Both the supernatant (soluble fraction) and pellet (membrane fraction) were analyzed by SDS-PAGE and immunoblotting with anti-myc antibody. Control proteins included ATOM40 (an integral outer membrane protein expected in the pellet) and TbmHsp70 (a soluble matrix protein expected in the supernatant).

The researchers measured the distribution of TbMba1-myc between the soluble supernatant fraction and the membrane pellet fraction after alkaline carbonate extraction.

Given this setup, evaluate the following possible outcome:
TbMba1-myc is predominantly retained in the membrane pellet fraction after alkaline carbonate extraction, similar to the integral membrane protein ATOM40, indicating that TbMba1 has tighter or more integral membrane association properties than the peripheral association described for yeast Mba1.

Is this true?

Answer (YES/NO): NO